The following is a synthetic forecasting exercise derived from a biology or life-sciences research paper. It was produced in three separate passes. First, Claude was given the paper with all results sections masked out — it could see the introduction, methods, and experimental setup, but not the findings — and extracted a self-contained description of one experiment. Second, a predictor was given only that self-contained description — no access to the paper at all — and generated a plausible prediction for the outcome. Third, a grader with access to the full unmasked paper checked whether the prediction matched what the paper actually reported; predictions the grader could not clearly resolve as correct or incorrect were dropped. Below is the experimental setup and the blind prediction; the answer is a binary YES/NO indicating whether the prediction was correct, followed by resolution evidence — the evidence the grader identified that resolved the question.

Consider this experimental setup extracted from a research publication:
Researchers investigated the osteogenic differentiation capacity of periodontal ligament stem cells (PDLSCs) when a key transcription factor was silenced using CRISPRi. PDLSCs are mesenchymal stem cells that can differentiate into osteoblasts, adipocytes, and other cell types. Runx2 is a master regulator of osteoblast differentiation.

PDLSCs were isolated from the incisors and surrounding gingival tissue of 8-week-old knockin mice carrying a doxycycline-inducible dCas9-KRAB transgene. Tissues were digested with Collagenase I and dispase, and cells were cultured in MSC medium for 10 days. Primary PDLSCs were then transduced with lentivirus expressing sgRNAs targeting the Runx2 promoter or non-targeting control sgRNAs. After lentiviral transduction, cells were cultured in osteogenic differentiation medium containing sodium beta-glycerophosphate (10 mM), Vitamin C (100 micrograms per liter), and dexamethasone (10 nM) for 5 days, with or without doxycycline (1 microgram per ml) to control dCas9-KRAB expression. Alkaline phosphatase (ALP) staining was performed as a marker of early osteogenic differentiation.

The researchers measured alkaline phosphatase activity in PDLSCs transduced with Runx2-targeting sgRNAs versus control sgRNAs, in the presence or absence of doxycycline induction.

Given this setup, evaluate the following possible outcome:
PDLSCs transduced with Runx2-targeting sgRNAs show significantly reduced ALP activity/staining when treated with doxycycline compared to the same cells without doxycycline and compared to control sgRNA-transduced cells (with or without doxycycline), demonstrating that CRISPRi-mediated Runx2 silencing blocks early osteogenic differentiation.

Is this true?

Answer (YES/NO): YES